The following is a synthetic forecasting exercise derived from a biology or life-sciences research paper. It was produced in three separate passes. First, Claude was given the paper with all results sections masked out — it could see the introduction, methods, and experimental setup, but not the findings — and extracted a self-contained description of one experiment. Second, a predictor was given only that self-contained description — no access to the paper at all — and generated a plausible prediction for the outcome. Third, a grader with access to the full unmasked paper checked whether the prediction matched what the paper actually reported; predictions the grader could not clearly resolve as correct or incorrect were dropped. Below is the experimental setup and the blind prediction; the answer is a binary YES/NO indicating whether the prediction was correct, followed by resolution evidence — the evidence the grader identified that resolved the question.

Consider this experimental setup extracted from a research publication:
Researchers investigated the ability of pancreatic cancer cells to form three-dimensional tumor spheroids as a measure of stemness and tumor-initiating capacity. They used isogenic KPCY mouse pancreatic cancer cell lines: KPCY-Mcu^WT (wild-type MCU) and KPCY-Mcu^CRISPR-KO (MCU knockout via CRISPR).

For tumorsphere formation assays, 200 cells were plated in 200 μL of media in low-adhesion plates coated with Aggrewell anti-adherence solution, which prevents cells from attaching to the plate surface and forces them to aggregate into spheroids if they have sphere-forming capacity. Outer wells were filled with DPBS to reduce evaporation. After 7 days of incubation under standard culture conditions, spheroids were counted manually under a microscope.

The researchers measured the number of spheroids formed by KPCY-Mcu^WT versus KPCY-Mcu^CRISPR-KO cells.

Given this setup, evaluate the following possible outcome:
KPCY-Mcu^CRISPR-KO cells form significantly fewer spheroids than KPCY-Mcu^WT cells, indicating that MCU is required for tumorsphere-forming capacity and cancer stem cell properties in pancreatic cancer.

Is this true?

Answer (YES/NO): YES